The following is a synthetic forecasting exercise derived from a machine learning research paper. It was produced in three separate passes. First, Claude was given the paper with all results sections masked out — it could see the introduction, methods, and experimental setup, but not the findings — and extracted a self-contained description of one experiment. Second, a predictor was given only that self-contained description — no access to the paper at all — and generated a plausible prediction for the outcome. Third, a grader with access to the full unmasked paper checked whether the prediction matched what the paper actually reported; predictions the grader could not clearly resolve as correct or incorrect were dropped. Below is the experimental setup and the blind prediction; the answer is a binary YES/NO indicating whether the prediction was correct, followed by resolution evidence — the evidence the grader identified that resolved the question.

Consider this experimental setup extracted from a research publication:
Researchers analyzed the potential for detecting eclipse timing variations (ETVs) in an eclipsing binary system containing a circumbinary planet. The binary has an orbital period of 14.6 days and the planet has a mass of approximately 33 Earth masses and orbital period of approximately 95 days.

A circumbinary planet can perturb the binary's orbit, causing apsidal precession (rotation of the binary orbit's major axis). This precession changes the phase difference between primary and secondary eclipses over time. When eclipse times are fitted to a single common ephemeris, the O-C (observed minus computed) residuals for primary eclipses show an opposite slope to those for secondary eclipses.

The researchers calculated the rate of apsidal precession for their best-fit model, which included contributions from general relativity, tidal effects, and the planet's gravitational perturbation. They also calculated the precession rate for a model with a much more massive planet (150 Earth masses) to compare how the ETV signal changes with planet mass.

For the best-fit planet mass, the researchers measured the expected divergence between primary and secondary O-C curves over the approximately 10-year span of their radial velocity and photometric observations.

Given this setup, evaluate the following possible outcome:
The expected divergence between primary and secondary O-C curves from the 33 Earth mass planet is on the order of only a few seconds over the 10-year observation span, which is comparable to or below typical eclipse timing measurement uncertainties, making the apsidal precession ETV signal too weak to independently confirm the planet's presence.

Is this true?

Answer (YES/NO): NO